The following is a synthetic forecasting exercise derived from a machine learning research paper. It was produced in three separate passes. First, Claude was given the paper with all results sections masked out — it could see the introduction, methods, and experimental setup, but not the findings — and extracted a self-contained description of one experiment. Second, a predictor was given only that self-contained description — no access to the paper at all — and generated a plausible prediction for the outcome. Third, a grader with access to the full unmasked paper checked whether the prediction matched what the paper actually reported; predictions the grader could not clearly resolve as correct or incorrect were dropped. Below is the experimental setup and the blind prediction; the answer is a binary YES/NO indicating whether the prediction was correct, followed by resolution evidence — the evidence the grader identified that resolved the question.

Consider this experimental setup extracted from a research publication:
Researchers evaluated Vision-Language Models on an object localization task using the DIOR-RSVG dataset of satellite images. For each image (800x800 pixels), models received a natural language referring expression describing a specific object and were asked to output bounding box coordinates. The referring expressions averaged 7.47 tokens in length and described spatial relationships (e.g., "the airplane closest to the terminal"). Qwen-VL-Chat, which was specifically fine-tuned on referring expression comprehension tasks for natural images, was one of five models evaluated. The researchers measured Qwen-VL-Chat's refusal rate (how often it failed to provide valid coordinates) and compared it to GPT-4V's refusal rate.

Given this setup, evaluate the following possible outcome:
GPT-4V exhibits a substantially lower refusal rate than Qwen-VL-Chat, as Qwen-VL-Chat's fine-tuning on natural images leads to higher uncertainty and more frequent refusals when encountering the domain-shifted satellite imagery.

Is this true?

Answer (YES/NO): YES